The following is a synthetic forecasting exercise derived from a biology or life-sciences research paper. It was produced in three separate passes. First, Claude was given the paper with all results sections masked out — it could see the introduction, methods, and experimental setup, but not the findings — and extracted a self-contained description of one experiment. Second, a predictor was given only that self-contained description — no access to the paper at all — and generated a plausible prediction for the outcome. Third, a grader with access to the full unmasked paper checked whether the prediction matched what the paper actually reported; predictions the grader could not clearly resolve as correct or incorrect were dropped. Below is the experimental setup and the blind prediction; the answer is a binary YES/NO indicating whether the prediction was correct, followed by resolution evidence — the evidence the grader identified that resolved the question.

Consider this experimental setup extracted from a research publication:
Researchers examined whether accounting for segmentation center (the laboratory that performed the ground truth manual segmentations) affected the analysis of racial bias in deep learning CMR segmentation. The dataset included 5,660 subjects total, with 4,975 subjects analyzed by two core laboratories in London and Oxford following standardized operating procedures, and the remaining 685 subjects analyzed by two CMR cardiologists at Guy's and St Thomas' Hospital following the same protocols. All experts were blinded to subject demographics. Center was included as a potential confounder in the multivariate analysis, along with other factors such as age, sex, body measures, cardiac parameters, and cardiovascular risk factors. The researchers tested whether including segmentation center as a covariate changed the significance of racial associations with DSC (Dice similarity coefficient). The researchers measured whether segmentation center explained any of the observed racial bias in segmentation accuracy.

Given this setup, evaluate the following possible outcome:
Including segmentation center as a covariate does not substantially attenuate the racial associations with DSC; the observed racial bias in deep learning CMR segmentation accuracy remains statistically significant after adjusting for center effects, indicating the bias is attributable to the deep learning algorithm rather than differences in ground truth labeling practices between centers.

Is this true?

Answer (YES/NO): YES